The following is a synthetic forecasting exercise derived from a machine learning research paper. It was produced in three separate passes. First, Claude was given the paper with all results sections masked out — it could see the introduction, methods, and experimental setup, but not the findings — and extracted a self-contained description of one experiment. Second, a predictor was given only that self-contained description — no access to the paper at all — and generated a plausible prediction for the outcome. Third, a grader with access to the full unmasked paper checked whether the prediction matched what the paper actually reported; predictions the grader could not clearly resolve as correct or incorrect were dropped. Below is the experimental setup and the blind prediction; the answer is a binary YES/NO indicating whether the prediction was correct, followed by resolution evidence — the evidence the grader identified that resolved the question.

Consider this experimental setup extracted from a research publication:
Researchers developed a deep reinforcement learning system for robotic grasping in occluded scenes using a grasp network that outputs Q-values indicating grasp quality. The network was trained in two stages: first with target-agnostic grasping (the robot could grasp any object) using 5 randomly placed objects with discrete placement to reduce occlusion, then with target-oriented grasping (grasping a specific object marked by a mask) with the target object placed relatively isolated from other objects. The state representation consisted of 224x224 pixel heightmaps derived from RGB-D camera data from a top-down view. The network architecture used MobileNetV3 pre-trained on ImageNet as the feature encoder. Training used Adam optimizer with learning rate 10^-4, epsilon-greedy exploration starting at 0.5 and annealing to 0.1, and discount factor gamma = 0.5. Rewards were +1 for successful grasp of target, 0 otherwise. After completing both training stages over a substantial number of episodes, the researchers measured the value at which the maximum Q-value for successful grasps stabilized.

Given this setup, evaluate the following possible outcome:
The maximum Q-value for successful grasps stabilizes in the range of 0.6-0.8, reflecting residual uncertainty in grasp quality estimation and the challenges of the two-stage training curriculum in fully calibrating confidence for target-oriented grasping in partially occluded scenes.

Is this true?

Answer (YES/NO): NO